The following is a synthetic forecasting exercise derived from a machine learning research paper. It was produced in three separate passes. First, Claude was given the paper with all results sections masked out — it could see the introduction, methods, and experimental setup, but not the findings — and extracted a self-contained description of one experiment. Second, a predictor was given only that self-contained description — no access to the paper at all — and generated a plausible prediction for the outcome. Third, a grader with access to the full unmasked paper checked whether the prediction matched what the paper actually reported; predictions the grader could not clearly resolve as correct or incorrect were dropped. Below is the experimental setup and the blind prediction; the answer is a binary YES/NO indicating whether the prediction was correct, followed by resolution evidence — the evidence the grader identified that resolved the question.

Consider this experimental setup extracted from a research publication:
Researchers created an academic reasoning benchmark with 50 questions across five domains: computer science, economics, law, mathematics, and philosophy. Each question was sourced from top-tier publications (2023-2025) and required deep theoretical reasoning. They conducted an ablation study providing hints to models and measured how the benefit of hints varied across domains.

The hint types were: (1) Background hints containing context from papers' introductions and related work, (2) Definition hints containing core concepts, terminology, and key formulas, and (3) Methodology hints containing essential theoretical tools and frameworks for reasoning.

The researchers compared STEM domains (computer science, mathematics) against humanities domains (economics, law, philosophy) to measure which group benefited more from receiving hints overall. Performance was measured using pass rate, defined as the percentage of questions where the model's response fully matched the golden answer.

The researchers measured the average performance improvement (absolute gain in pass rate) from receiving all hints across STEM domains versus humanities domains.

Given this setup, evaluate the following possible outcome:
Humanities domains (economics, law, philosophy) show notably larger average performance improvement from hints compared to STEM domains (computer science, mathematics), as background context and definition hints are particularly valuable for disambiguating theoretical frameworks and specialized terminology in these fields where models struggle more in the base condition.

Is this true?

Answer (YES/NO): YES